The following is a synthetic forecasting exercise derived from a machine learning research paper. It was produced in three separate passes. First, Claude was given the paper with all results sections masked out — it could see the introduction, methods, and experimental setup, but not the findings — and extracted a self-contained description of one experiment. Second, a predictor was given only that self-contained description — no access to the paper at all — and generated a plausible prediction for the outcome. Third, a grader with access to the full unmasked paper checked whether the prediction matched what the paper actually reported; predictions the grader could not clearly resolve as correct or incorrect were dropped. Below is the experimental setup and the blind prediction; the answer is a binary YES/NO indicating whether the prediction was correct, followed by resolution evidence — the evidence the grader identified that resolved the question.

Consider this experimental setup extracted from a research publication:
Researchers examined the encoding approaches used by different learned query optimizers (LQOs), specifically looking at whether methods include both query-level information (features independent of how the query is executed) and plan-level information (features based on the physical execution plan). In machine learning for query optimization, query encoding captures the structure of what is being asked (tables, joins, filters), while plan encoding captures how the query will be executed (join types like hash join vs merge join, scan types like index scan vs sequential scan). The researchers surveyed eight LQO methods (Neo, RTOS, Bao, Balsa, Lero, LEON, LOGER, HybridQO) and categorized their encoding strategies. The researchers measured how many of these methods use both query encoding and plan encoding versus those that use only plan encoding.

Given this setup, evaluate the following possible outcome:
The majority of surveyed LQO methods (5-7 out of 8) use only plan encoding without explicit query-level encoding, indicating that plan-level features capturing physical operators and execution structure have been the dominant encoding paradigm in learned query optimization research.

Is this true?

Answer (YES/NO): NO